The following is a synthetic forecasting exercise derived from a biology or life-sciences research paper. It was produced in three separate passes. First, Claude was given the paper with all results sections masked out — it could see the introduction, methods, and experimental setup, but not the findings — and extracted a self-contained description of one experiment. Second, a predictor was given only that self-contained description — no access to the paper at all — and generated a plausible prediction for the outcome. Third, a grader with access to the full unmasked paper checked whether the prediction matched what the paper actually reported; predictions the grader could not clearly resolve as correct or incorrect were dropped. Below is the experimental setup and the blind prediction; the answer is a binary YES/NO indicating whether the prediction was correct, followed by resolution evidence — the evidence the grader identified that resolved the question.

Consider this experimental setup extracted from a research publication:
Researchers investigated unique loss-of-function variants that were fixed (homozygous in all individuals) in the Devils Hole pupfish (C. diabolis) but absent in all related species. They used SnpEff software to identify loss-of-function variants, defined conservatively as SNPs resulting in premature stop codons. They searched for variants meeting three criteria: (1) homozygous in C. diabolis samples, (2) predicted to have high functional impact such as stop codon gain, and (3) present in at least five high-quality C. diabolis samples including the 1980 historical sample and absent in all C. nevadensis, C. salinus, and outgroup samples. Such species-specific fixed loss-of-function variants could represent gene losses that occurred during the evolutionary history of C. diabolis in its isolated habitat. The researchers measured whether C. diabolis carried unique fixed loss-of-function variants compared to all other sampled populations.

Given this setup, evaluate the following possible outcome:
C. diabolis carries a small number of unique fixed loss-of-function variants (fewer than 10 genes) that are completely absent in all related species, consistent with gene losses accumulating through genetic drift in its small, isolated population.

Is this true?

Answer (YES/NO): NO